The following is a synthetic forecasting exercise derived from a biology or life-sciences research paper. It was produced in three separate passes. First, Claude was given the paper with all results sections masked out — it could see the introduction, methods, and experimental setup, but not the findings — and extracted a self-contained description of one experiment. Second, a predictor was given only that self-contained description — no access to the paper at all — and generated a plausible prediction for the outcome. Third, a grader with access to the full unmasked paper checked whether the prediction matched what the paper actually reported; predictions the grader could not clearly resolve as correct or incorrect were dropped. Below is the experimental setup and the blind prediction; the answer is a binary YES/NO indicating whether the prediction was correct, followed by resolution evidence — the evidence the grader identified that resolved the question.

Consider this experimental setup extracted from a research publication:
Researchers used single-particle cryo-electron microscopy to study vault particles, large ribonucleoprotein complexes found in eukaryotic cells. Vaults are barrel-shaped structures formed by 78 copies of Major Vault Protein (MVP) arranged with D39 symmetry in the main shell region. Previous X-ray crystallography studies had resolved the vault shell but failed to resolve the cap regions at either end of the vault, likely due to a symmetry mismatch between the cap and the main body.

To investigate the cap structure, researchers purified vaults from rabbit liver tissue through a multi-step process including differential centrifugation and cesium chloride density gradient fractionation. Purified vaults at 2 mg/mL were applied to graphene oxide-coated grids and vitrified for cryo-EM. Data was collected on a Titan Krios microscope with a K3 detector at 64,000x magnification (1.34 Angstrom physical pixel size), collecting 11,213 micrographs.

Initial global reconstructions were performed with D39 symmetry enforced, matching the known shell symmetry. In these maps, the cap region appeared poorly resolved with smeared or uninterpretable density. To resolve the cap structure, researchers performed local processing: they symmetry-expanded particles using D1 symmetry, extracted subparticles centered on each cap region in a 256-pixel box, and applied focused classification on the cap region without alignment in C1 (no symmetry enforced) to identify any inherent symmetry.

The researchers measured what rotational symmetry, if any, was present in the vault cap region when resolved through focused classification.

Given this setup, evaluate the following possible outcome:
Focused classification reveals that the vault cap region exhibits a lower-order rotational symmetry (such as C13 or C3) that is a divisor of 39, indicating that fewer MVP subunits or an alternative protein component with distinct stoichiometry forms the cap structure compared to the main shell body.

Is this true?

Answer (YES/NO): YES